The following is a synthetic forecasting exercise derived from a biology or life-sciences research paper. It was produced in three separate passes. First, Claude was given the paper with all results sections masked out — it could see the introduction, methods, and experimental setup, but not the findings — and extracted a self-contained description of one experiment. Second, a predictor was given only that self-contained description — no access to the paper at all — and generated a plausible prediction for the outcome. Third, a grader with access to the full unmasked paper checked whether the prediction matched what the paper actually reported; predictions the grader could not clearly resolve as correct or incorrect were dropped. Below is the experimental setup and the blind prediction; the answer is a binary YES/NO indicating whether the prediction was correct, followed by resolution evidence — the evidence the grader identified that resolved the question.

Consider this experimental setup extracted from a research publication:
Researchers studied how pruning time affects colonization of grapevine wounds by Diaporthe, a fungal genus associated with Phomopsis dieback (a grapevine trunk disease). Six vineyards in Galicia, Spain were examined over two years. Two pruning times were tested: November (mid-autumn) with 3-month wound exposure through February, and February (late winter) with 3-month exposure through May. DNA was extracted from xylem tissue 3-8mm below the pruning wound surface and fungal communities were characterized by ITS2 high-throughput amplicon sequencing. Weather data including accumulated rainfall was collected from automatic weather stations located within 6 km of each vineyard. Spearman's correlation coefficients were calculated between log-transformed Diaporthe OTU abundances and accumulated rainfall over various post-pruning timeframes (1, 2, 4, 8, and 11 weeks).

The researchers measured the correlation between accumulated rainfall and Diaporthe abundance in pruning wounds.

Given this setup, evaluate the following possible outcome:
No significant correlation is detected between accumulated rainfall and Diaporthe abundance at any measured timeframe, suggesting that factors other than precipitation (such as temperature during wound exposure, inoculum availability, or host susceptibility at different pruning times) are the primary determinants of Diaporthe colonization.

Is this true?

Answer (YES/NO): NO